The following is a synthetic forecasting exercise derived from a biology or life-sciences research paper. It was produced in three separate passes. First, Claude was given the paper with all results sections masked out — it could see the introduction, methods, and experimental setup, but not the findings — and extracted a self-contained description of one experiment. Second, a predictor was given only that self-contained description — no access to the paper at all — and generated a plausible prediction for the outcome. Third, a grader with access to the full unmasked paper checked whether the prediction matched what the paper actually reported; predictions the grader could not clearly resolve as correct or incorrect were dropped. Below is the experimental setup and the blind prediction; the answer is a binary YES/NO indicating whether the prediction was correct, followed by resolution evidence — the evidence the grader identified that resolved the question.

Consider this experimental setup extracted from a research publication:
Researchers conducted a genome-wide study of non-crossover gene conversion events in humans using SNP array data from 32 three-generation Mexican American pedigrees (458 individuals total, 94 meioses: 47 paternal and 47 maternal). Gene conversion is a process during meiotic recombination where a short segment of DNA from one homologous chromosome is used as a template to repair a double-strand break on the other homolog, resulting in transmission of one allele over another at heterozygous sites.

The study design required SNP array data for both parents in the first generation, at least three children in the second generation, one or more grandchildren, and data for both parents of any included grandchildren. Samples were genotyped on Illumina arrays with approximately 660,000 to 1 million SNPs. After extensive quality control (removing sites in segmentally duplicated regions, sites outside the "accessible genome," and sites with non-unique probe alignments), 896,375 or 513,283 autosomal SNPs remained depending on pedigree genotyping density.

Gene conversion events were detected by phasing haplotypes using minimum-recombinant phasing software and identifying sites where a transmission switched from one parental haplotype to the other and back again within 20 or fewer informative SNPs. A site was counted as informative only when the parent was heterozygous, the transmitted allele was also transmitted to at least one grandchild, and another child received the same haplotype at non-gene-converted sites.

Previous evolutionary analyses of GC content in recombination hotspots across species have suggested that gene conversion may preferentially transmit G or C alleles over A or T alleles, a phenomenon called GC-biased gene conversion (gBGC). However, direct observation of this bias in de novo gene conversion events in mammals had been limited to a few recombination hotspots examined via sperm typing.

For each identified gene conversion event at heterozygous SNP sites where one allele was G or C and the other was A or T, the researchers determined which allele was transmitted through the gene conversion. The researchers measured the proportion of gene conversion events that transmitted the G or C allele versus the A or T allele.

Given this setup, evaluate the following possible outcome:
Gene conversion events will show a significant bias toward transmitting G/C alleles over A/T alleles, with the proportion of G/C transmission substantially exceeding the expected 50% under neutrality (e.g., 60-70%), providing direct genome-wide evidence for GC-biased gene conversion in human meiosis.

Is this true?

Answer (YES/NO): YES